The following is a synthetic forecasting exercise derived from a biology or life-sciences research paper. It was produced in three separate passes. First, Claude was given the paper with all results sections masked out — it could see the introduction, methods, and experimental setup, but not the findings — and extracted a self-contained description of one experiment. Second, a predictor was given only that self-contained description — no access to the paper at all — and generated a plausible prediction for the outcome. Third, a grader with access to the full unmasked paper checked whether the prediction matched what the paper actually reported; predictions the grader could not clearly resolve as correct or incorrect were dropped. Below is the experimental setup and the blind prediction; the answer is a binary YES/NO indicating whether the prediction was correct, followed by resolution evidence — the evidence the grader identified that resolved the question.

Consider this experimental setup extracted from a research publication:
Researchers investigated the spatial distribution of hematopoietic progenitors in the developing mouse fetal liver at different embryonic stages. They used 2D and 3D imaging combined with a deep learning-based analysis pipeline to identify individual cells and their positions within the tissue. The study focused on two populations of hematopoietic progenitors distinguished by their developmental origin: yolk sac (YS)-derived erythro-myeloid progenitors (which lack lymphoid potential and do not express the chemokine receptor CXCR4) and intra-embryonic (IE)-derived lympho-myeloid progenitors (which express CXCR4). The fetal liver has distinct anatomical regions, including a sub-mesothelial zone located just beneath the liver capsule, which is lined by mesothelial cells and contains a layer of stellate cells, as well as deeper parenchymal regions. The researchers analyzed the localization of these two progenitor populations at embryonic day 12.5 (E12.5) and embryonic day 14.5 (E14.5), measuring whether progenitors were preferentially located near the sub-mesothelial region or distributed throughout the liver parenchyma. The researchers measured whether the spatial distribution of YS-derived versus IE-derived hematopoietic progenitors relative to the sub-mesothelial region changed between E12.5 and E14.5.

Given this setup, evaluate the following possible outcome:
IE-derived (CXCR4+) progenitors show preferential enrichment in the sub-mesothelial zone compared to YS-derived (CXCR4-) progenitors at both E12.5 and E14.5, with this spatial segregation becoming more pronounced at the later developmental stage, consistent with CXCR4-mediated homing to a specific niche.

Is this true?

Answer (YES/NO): NO